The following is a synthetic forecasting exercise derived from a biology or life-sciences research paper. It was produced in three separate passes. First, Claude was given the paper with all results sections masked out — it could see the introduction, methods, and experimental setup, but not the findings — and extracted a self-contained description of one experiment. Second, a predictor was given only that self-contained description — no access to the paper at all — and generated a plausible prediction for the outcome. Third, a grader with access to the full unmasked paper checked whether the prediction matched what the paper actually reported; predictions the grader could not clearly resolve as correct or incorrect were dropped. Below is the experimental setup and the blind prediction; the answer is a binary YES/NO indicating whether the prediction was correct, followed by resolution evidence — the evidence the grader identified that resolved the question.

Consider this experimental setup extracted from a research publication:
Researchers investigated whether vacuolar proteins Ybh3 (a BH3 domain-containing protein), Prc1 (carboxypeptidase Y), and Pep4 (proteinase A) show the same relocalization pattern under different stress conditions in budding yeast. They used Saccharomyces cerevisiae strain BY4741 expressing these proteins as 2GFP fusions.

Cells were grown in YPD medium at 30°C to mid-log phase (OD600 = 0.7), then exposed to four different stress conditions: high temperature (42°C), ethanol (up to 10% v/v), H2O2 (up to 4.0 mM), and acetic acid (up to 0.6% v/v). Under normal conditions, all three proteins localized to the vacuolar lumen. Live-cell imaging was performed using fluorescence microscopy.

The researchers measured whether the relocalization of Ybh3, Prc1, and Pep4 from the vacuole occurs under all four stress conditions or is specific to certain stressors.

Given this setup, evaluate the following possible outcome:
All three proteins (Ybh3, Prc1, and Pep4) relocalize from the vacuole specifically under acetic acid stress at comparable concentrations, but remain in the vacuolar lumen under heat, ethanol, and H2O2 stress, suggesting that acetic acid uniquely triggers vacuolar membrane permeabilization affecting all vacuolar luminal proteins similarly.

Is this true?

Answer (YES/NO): NO